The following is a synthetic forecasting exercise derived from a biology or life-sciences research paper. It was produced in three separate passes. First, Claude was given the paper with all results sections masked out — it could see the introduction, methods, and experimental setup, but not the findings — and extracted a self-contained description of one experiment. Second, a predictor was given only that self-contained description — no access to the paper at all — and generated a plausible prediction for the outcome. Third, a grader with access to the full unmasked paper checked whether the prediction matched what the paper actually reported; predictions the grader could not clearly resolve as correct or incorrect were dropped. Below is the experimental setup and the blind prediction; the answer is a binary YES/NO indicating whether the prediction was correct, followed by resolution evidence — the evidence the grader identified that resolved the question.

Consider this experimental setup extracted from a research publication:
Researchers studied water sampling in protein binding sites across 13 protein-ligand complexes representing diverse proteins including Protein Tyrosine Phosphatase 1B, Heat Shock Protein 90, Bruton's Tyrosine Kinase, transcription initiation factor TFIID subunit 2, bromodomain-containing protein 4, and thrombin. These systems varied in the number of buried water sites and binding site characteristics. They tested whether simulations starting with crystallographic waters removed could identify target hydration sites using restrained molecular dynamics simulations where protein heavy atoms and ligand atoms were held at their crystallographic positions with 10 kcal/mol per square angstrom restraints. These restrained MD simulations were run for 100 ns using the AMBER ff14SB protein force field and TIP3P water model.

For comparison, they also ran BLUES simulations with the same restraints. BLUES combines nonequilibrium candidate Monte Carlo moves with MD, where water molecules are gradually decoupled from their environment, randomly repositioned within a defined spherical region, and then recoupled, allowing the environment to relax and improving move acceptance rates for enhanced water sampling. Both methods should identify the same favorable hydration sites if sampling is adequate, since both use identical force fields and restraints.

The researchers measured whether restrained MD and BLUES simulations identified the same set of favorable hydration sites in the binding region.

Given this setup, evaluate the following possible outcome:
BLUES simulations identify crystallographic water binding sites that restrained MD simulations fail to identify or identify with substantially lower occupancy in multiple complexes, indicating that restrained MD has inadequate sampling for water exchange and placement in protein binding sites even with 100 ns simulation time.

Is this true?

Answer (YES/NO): NO